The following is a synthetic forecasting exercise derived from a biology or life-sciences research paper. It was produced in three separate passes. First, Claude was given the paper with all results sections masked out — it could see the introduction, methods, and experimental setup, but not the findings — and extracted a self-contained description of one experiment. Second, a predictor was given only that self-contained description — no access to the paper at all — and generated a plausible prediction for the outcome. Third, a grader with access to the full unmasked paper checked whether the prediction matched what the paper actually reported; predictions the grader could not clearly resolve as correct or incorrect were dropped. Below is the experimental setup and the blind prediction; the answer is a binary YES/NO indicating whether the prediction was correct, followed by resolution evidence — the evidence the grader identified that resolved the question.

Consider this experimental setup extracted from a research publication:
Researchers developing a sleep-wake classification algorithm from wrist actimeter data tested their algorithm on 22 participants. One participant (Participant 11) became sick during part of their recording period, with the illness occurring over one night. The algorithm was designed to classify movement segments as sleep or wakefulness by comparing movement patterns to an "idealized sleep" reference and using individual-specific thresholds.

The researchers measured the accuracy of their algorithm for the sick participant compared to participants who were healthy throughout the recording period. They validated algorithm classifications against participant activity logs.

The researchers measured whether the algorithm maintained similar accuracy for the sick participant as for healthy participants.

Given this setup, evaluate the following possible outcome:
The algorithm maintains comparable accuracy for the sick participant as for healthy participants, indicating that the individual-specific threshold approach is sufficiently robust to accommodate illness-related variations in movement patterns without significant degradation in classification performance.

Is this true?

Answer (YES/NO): NO